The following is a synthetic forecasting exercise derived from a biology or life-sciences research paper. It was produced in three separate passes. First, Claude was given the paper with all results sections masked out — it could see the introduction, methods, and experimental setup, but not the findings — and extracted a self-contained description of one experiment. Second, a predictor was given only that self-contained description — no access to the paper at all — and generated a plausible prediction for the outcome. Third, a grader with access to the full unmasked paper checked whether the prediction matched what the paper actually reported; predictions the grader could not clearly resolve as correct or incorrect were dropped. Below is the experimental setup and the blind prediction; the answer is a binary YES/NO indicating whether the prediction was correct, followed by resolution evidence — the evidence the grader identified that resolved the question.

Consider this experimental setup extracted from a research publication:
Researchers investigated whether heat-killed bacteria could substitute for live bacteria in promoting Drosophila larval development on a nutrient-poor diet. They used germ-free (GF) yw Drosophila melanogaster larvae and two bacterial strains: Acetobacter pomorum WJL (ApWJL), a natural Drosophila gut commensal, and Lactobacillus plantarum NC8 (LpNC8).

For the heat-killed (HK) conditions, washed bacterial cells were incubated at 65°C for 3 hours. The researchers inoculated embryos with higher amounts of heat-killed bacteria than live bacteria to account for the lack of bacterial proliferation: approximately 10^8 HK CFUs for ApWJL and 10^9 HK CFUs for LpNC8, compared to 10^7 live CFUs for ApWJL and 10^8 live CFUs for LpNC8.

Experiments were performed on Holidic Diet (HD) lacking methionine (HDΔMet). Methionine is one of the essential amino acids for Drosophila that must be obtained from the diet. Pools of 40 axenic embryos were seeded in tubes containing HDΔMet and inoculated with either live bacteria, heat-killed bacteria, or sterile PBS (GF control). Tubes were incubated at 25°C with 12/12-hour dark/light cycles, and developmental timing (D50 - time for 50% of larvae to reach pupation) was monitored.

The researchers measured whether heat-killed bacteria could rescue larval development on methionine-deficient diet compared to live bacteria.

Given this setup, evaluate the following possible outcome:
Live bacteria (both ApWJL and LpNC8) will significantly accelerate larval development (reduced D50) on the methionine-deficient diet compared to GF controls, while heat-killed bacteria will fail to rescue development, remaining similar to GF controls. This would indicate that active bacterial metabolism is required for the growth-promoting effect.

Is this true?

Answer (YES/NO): YES